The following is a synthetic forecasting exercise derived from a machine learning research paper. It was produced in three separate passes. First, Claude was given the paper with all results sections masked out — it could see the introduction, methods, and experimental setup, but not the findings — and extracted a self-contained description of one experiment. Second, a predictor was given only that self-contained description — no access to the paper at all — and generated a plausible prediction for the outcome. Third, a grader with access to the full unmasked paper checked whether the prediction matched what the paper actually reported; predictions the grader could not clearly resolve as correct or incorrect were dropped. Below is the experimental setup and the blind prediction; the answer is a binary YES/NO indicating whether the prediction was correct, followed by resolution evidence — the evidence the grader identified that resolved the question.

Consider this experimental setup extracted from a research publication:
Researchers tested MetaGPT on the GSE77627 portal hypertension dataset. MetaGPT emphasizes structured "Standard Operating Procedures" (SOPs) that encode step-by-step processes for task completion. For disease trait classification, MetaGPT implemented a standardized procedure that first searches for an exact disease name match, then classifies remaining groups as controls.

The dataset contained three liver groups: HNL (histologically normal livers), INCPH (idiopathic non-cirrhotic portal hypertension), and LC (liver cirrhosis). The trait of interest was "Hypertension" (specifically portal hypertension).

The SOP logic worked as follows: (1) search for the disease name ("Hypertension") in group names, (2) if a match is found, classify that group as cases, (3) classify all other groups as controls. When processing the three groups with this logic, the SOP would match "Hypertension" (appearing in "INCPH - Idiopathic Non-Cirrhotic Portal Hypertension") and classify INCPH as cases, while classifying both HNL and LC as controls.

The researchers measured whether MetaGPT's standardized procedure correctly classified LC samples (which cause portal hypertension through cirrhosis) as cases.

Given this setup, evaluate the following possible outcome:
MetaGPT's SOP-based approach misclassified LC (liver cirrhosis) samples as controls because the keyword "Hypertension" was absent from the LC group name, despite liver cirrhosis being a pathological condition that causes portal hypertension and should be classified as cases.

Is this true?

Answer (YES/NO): YES